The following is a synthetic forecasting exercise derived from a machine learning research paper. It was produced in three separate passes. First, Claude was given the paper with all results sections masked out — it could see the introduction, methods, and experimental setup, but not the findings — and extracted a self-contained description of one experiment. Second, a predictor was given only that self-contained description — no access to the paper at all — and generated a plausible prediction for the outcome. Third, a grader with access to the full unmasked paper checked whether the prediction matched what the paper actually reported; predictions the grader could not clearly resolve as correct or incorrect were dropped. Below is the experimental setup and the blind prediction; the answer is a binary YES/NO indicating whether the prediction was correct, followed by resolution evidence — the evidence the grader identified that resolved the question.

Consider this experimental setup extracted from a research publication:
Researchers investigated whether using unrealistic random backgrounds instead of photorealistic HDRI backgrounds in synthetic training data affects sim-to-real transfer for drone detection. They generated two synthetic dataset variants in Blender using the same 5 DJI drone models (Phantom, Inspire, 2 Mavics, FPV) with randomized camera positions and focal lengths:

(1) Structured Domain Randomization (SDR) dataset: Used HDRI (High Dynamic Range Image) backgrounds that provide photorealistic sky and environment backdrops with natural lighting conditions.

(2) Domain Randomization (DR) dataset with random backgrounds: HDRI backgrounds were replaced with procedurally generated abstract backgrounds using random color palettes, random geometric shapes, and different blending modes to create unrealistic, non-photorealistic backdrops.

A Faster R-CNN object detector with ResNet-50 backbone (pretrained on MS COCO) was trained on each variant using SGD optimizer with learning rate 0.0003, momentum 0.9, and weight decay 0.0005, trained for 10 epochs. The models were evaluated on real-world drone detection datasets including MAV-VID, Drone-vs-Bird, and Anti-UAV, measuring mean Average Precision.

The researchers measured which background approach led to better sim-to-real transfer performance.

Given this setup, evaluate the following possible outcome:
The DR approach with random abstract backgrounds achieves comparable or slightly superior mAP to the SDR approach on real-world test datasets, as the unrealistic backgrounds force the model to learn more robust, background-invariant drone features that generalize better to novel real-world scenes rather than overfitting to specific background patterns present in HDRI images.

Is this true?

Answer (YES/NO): NO